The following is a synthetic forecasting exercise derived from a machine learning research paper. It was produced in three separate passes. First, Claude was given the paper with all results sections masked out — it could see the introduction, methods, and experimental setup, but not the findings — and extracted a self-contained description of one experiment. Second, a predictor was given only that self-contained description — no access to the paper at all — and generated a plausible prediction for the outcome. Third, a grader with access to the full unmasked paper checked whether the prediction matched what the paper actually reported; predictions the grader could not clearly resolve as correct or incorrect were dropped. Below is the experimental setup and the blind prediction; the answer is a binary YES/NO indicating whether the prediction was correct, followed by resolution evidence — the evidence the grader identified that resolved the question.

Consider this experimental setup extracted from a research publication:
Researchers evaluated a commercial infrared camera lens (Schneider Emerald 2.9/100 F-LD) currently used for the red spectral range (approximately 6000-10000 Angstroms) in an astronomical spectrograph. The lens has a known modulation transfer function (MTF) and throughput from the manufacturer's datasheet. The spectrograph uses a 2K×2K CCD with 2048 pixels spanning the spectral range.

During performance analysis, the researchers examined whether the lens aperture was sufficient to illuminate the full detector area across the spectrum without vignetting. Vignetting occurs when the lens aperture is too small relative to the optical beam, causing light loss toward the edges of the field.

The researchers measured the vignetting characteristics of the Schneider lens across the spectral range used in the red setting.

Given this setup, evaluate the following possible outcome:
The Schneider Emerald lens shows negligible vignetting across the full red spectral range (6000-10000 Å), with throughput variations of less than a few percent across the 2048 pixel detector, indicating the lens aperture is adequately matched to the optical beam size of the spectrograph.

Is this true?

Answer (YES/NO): NO